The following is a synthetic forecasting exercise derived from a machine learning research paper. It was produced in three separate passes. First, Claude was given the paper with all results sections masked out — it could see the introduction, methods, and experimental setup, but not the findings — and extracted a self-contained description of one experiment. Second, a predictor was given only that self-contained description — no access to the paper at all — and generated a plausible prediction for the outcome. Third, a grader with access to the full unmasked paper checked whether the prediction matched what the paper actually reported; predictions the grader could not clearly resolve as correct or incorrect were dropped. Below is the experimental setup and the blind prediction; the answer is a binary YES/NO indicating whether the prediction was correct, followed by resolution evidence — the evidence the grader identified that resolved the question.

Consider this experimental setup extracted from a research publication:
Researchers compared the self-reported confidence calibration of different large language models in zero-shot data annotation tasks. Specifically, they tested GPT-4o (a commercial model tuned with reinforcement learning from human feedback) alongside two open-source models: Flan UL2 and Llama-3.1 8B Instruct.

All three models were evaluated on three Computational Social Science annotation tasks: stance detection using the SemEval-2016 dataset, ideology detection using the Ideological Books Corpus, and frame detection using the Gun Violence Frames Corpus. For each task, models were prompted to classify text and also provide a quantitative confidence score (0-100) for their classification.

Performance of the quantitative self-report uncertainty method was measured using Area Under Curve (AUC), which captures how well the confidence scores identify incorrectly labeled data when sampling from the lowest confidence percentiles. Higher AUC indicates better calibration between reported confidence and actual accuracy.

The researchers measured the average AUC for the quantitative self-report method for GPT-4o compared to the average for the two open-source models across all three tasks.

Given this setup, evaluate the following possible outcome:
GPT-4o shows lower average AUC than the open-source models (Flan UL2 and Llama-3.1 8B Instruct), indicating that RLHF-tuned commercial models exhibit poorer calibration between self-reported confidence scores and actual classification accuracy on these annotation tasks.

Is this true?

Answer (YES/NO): NO